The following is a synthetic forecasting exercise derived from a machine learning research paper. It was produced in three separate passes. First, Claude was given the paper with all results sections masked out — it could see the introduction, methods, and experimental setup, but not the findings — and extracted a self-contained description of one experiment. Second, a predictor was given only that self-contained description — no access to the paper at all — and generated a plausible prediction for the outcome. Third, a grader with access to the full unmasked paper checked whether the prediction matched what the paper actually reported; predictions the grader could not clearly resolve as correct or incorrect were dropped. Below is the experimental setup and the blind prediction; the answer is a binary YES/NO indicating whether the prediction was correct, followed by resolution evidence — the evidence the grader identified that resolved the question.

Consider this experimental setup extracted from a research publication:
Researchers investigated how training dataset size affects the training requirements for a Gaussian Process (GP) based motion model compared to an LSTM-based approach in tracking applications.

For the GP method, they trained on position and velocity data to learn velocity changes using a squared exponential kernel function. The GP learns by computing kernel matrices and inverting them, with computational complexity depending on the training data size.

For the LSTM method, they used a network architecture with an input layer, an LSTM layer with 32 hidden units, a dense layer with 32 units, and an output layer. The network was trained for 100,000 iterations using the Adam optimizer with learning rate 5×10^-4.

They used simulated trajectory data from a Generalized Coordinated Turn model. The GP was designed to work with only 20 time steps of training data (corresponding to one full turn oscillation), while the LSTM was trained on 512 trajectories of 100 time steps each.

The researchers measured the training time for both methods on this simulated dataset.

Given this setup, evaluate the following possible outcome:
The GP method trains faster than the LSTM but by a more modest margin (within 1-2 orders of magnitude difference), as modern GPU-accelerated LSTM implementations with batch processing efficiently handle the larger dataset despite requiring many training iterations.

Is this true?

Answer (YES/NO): NO